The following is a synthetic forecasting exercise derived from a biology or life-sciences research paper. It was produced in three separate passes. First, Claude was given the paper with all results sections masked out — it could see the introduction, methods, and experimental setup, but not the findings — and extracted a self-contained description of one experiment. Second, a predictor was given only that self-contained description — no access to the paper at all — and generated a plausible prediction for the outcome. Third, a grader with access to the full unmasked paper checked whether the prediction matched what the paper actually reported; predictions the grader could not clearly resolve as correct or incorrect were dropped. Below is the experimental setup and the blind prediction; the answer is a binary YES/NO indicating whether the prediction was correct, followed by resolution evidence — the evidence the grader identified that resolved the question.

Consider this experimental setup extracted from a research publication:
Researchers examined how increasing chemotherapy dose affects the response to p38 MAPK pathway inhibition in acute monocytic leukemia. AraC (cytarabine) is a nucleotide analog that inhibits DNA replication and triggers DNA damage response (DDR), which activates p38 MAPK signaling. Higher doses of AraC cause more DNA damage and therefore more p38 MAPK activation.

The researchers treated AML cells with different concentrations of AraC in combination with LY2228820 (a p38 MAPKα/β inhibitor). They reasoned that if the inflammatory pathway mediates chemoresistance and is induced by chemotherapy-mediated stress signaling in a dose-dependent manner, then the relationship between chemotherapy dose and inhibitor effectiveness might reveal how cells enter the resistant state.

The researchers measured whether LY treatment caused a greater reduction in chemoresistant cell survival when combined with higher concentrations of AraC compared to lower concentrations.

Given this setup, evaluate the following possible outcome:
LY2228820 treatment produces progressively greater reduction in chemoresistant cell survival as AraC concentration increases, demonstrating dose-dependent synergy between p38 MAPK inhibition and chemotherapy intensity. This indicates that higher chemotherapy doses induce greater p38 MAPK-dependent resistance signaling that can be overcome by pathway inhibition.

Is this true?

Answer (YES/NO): YES